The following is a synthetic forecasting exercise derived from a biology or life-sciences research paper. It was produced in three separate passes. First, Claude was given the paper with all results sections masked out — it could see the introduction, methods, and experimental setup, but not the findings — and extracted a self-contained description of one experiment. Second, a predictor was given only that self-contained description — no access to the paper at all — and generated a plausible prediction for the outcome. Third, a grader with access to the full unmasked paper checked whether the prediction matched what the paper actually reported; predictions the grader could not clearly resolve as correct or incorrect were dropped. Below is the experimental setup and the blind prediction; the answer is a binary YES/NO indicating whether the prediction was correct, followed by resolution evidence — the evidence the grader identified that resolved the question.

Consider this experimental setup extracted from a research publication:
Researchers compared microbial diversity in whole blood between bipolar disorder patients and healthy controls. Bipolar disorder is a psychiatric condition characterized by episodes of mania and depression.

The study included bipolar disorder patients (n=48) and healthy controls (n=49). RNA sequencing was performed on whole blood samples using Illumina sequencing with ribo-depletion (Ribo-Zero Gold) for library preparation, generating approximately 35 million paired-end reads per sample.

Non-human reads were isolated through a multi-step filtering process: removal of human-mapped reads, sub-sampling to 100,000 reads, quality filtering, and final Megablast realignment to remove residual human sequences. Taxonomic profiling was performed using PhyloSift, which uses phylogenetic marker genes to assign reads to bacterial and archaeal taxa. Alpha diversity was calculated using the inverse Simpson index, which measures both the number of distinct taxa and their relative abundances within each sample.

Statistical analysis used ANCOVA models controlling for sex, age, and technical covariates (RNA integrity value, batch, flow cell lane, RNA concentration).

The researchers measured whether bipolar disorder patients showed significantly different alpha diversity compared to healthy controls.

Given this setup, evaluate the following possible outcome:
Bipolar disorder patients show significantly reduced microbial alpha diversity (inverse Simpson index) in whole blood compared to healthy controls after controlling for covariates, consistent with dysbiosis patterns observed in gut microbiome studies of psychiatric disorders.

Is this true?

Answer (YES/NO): NO